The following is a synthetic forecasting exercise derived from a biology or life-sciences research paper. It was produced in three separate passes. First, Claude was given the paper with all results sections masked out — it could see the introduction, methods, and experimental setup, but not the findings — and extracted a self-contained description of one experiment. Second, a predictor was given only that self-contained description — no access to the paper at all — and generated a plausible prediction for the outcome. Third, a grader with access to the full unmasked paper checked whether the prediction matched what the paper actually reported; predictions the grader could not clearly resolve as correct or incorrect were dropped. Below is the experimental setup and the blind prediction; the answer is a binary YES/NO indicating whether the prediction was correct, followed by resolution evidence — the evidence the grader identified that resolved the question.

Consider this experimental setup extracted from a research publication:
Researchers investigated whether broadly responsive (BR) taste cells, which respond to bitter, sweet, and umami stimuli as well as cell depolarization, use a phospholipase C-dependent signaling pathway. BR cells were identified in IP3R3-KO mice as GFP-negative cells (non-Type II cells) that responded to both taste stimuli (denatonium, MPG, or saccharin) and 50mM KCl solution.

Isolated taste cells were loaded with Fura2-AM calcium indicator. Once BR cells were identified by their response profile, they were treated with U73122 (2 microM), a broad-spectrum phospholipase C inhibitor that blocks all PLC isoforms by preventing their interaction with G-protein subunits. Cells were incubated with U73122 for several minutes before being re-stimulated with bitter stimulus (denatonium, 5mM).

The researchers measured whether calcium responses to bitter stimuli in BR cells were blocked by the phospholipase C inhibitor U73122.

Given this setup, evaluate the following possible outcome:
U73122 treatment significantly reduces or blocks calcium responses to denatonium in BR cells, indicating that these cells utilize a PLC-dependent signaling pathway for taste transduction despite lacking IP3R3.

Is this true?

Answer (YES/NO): YES